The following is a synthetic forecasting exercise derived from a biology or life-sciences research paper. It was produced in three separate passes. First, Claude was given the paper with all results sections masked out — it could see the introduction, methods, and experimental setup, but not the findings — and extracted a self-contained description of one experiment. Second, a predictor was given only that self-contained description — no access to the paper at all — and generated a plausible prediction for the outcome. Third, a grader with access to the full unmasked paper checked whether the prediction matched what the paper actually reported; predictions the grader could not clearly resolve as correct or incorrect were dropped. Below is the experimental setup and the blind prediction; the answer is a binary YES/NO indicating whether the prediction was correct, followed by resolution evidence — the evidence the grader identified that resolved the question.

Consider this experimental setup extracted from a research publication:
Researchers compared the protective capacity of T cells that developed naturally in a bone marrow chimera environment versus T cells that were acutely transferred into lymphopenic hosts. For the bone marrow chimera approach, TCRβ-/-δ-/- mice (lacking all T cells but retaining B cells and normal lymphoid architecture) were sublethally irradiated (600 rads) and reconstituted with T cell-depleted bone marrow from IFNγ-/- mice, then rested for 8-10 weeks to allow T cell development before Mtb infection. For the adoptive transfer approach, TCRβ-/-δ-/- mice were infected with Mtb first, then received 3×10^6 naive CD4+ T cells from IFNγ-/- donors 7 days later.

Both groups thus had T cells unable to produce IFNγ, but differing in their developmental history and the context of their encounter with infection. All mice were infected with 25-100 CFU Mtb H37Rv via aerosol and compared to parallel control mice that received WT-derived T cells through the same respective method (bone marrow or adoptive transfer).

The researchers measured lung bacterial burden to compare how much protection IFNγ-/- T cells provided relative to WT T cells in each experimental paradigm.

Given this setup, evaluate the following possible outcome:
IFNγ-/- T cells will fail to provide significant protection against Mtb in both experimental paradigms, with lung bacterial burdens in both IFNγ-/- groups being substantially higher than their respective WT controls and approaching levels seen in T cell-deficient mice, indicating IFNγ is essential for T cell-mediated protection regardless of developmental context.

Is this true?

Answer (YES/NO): YES